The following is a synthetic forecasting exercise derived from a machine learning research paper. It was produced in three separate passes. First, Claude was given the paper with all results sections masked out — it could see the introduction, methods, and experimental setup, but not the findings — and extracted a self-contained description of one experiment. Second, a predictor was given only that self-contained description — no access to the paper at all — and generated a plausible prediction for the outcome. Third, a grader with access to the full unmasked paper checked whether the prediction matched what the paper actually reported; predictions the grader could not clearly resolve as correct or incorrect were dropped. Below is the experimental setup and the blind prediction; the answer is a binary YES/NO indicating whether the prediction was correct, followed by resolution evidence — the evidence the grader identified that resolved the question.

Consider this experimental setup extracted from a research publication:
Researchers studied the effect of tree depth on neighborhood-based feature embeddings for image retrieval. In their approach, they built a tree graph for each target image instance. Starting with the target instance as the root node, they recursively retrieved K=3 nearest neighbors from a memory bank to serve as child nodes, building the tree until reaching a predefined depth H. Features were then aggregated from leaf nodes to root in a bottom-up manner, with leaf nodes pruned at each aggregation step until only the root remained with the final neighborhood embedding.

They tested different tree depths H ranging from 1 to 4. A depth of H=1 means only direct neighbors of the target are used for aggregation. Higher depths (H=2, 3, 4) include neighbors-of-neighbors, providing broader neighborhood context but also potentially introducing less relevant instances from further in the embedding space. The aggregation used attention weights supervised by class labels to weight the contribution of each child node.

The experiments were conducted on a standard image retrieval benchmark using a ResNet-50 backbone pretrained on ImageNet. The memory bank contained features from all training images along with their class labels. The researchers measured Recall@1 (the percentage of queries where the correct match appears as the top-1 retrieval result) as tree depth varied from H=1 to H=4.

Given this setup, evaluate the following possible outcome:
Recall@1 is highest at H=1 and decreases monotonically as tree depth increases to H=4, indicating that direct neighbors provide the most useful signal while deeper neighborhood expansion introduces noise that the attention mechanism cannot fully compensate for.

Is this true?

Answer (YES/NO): NO